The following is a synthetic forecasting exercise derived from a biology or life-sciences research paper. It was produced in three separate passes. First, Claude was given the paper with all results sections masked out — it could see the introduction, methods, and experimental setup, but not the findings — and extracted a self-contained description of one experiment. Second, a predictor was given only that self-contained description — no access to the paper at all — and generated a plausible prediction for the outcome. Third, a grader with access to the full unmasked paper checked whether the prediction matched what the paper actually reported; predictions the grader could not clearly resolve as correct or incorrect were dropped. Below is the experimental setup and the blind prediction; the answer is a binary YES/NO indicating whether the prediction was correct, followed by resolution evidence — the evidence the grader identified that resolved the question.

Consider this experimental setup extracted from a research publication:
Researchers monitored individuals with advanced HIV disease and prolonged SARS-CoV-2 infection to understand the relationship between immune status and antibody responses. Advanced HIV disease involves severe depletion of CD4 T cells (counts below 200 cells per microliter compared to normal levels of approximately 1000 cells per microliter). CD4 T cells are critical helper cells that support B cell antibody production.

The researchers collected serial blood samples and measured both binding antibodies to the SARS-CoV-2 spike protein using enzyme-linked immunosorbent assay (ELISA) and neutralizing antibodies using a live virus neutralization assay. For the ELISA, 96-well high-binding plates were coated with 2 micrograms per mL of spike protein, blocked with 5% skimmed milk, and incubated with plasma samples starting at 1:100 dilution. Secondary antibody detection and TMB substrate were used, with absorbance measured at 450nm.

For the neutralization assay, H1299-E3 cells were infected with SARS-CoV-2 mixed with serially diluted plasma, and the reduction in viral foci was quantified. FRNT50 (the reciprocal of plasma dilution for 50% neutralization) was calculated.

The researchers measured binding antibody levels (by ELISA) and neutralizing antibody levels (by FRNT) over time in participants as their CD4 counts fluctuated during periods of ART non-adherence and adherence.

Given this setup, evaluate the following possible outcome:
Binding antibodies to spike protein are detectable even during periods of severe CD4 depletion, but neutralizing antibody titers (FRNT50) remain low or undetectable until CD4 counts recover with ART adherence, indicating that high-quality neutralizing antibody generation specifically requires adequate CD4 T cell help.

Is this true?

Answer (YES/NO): NO